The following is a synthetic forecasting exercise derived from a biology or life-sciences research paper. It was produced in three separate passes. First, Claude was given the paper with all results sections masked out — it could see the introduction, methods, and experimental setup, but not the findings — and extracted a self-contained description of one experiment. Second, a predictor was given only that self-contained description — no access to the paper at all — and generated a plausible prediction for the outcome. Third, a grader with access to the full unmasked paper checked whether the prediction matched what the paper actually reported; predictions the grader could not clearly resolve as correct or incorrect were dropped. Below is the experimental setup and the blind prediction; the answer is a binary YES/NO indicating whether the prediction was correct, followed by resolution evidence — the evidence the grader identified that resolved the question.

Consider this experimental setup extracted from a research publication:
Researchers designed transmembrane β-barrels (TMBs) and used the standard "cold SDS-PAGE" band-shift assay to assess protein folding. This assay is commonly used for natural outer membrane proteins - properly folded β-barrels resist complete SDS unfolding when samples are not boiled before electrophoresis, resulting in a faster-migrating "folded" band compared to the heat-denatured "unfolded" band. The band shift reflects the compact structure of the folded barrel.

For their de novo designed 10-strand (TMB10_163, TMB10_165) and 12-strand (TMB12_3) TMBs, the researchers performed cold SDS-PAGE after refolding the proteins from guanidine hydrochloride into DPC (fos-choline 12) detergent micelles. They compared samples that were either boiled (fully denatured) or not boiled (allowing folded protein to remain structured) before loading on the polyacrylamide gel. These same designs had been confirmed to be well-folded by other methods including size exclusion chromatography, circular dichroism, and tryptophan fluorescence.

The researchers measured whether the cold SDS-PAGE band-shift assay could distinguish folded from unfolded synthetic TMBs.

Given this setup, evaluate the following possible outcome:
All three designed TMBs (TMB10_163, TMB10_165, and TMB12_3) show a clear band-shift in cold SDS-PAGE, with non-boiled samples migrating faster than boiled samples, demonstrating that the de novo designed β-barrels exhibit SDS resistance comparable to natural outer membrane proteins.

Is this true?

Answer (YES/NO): NO